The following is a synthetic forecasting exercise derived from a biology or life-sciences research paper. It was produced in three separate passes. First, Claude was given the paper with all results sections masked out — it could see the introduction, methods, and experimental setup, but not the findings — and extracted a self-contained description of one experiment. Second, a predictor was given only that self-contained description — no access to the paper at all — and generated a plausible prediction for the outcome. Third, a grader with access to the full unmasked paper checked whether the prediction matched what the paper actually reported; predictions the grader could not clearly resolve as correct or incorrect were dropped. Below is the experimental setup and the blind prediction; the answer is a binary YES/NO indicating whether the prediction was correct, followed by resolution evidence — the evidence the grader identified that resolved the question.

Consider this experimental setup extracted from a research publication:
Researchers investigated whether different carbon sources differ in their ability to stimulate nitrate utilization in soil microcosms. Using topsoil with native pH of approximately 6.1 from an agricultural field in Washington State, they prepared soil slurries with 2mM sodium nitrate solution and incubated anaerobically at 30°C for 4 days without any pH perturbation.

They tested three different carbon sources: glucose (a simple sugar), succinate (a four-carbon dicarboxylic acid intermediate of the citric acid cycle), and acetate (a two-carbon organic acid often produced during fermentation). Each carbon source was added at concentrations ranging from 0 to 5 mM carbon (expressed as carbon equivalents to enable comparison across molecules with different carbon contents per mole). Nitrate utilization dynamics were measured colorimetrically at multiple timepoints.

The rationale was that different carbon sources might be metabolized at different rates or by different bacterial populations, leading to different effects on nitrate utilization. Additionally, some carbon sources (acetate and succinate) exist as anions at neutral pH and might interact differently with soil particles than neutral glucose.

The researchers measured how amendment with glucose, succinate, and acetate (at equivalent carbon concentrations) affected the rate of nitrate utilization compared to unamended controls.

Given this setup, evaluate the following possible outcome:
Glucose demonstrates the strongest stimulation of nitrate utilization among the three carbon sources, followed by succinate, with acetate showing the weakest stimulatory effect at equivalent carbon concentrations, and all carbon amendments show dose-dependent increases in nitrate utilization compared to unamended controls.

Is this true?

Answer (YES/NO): NO